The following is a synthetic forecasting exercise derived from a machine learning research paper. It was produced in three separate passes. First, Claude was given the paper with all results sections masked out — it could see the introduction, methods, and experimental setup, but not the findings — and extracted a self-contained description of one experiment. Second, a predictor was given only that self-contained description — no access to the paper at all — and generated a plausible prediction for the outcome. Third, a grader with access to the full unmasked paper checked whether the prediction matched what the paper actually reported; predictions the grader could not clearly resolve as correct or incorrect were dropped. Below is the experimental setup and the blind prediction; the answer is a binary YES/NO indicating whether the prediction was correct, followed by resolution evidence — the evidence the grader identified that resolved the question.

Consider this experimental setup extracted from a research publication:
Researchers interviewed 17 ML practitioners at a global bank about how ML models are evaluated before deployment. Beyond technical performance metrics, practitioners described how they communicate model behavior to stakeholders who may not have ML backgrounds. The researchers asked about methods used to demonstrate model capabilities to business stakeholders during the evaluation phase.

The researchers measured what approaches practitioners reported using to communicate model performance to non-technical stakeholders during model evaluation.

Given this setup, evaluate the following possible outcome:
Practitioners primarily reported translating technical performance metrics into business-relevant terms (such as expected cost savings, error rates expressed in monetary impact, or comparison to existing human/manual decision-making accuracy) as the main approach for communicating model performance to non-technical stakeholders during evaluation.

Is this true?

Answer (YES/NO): NO